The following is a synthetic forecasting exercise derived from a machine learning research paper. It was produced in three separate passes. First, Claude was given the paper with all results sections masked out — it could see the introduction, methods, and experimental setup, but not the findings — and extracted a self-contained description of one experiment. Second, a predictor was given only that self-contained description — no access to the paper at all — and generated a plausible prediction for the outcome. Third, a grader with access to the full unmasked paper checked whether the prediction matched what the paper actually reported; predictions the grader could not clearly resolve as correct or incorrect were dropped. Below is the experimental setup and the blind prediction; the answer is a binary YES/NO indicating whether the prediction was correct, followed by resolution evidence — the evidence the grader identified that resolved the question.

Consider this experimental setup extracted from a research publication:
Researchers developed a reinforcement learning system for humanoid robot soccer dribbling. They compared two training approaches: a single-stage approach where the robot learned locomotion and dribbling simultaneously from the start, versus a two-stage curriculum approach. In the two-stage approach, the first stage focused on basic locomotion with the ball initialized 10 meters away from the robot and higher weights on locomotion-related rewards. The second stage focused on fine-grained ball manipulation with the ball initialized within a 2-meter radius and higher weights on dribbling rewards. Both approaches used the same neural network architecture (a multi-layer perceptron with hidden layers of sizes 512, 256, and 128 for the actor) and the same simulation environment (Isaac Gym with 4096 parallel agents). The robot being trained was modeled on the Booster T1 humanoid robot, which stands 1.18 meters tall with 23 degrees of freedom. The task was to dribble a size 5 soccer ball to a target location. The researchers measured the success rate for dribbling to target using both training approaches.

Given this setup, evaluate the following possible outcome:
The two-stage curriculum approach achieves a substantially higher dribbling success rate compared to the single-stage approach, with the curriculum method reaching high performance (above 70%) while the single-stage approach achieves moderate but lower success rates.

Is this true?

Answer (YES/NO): NO